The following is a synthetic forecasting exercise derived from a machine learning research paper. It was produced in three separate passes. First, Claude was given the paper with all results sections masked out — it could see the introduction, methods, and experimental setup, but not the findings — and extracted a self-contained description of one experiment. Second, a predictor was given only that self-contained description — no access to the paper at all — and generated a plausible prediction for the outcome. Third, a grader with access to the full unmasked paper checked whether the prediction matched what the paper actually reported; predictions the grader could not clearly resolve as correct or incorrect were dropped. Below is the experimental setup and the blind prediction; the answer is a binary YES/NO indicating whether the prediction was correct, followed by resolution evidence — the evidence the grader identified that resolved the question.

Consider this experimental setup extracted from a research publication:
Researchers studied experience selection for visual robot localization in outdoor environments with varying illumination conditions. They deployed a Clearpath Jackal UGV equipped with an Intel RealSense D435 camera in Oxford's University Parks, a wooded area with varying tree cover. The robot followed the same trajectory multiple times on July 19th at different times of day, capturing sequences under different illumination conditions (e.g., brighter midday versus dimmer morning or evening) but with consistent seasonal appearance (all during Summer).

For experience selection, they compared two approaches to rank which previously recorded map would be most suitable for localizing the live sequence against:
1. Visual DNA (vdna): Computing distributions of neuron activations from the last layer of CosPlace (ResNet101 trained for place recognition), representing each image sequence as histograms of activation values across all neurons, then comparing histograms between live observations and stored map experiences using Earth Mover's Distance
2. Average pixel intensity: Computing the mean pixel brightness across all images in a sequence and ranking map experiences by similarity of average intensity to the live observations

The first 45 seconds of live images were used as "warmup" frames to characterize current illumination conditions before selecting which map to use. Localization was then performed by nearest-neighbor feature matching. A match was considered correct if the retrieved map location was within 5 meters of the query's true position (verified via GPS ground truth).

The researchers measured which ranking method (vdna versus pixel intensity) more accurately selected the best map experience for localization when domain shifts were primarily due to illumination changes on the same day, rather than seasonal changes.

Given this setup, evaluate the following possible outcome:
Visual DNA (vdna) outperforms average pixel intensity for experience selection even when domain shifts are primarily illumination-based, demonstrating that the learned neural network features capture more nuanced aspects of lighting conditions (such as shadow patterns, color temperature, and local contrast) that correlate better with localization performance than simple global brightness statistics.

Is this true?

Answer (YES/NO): NO